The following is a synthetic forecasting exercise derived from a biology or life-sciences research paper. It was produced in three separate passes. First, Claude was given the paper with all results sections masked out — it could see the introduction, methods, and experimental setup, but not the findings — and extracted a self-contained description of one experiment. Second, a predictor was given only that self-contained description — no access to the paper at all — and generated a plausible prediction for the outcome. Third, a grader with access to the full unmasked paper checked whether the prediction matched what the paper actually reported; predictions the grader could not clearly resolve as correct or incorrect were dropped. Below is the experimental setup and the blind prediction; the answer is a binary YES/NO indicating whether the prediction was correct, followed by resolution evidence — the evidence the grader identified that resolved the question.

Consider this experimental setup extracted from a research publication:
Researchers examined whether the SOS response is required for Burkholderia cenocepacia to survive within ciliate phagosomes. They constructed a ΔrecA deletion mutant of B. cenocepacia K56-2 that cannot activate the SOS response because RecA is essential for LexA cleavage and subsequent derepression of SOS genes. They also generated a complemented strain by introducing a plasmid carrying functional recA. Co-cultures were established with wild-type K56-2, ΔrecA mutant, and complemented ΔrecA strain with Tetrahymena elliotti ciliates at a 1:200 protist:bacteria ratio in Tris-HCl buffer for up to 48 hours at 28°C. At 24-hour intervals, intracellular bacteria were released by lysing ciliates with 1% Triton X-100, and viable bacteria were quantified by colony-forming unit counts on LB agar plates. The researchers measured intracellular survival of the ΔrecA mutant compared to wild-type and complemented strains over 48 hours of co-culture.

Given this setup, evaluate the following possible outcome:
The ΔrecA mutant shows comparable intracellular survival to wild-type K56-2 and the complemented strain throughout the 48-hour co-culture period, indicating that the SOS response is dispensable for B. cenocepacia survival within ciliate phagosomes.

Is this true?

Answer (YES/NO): NO